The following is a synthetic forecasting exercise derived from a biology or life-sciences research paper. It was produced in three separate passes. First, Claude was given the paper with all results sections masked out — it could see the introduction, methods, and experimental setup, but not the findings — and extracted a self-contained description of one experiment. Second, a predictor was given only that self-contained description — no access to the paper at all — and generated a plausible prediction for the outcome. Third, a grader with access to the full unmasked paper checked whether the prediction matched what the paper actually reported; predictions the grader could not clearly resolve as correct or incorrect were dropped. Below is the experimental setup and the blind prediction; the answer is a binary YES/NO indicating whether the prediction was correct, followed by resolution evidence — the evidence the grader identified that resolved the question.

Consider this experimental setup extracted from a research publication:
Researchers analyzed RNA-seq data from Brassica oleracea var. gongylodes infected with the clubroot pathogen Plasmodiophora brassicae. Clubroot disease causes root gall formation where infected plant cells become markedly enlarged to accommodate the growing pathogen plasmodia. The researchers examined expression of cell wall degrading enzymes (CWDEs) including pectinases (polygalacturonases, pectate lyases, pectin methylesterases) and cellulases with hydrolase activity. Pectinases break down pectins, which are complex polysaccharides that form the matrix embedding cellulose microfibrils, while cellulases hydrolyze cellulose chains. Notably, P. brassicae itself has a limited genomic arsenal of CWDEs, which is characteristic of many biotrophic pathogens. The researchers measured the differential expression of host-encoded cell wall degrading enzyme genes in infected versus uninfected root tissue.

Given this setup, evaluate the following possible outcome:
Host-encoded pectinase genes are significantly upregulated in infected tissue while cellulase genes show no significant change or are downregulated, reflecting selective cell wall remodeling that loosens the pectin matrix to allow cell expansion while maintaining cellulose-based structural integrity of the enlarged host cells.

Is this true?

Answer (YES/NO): NO